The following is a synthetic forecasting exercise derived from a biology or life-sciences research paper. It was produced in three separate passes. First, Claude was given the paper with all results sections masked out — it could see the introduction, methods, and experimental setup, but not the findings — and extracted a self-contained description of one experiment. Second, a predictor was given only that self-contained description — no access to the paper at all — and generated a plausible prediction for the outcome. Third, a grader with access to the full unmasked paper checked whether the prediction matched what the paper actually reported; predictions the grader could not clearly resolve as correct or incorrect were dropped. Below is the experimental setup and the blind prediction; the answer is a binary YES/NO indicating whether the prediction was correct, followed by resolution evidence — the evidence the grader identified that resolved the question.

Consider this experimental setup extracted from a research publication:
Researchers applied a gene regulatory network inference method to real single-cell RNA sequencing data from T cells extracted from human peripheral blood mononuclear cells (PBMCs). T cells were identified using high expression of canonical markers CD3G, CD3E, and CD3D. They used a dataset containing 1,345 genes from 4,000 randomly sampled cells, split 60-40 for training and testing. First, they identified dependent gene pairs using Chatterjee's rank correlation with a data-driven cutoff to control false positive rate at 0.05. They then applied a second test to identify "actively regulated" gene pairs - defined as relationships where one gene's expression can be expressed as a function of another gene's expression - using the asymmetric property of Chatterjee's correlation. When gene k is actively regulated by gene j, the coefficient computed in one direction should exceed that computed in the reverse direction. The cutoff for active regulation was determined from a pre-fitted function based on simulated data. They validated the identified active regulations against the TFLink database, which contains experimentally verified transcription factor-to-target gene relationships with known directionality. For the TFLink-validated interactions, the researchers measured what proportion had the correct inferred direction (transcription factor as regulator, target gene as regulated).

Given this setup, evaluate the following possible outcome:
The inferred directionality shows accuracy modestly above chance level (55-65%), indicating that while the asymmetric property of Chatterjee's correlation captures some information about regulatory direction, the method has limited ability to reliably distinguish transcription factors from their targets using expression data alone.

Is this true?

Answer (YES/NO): NO